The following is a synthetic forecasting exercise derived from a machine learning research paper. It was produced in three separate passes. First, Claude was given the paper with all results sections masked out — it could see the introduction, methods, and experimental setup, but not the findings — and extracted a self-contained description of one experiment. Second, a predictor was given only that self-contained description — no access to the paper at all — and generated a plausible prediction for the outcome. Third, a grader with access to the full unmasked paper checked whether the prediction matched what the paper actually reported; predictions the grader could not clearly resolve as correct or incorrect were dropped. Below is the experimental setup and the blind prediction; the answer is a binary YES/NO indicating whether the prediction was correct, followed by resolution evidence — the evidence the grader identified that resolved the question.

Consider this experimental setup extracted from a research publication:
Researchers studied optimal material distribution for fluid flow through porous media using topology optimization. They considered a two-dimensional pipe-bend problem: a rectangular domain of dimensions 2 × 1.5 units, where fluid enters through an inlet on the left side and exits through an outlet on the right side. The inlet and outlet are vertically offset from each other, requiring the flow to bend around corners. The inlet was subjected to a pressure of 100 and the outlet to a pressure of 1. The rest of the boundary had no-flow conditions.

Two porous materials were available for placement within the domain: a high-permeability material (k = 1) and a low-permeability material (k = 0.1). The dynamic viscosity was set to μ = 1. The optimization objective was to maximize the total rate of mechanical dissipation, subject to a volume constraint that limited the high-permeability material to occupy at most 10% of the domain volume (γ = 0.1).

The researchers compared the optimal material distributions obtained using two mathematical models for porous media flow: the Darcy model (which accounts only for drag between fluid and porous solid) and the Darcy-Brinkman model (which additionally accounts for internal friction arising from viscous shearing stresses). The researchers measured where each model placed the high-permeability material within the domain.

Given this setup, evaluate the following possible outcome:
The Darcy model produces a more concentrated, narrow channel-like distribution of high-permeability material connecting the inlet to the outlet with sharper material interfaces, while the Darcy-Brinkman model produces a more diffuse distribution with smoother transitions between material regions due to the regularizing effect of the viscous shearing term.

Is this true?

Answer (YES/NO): NO